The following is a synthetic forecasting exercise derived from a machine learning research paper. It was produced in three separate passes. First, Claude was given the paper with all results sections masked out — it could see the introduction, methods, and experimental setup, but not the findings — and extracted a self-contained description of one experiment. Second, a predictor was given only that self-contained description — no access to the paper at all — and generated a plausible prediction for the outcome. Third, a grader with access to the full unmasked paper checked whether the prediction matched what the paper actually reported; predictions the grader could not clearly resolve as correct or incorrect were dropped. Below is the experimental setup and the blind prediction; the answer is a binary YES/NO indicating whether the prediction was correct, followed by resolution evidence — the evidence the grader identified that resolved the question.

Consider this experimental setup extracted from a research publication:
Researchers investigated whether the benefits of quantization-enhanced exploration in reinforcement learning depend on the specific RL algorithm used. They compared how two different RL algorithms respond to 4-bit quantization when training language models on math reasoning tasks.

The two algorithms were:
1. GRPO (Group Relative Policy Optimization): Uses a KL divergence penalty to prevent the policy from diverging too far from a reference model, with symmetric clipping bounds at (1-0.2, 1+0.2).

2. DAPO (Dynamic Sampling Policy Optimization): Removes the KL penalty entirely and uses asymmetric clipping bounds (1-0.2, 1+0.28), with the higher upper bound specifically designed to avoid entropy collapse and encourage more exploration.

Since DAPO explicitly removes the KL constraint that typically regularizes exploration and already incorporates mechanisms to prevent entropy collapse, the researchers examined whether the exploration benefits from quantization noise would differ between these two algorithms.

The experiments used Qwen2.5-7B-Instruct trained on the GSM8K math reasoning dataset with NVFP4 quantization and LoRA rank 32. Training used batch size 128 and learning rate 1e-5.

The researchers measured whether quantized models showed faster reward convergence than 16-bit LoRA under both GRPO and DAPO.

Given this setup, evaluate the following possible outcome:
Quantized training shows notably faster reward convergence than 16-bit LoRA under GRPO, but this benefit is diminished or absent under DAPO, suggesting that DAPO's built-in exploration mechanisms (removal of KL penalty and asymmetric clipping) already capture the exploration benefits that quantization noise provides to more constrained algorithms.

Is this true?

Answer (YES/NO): NO